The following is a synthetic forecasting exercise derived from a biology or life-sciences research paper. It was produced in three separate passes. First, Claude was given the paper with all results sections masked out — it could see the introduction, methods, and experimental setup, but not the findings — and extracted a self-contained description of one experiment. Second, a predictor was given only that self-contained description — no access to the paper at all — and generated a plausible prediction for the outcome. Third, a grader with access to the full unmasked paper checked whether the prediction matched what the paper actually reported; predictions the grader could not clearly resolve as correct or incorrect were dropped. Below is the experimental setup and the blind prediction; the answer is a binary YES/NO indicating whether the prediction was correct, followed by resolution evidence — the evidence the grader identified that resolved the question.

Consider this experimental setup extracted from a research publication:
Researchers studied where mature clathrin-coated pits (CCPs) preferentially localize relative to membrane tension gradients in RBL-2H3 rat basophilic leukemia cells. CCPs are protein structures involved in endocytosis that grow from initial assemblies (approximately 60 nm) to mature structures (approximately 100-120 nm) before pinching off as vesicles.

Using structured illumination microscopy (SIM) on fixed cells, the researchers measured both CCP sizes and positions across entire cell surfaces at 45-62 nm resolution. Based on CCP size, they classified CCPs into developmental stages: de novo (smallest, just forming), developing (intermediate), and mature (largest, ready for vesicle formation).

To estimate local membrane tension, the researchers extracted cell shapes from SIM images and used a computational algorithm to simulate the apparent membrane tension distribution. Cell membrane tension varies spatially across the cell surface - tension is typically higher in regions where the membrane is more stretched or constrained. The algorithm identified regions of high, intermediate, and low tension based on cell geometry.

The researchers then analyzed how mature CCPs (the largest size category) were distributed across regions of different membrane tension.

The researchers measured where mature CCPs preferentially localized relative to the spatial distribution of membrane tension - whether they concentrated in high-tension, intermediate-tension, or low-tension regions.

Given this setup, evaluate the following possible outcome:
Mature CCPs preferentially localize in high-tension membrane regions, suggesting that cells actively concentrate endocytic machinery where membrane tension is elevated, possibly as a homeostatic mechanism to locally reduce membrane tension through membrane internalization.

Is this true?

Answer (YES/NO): YES